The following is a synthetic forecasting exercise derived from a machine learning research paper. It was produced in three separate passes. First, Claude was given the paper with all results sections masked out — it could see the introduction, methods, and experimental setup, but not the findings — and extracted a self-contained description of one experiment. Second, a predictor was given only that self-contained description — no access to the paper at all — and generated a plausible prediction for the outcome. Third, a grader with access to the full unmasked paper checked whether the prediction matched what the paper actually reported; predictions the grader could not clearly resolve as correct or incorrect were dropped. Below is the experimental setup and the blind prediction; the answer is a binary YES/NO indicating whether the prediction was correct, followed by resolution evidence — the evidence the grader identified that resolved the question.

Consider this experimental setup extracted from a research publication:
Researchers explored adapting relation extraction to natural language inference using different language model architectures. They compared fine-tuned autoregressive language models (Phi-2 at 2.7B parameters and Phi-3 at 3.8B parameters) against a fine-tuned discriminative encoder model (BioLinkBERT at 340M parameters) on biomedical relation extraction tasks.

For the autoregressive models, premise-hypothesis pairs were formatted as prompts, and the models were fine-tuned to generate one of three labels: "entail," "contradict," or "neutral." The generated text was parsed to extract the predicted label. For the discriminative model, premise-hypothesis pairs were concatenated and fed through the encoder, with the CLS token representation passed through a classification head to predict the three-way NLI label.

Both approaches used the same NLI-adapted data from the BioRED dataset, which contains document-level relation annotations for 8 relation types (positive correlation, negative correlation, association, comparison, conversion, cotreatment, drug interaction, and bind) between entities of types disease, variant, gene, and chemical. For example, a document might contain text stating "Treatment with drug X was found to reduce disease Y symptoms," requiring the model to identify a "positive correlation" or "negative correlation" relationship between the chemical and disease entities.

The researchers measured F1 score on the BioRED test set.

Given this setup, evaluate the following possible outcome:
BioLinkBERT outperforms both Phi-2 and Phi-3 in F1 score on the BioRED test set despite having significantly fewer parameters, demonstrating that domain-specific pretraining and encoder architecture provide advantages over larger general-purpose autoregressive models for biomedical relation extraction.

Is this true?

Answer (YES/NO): YES